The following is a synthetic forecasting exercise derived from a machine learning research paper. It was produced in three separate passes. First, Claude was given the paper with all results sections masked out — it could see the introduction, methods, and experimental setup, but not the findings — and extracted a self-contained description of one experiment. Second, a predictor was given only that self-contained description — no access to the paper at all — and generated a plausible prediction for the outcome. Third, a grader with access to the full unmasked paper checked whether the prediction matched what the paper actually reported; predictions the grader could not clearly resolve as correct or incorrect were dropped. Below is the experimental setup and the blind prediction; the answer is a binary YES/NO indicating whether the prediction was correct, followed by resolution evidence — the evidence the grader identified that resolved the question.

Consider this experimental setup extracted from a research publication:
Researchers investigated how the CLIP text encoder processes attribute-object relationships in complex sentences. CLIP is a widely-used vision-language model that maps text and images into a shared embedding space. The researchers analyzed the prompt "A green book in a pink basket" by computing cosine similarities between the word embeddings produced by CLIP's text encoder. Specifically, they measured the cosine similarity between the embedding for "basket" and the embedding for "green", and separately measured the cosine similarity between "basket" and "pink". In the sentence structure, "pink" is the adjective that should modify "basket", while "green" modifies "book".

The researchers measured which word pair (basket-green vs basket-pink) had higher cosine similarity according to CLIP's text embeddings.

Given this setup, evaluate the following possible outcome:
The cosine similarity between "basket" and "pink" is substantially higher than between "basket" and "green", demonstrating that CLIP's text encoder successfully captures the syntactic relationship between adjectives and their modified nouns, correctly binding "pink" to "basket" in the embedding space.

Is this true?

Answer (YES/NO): NO